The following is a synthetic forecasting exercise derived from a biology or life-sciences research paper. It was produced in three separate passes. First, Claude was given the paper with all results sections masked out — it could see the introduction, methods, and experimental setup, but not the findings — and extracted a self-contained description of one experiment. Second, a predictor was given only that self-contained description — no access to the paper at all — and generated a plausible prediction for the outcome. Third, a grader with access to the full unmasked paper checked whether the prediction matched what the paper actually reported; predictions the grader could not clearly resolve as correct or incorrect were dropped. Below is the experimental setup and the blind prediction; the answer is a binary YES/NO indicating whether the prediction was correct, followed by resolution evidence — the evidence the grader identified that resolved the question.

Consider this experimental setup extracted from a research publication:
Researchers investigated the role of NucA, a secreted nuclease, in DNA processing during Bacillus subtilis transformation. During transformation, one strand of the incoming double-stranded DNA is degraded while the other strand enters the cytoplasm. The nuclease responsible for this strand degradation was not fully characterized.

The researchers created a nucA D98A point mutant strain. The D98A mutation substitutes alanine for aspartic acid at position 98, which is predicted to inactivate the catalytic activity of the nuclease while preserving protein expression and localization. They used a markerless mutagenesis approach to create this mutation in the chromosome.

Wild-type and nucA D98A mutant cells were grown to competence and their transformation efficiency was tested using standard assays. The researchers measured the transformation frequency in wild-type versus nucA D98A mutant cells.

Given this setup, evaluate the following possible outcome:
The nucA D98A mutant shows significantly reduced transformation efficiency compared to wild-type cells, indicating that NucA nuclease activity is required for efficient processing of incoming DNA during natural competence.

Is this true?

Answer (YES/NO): YES